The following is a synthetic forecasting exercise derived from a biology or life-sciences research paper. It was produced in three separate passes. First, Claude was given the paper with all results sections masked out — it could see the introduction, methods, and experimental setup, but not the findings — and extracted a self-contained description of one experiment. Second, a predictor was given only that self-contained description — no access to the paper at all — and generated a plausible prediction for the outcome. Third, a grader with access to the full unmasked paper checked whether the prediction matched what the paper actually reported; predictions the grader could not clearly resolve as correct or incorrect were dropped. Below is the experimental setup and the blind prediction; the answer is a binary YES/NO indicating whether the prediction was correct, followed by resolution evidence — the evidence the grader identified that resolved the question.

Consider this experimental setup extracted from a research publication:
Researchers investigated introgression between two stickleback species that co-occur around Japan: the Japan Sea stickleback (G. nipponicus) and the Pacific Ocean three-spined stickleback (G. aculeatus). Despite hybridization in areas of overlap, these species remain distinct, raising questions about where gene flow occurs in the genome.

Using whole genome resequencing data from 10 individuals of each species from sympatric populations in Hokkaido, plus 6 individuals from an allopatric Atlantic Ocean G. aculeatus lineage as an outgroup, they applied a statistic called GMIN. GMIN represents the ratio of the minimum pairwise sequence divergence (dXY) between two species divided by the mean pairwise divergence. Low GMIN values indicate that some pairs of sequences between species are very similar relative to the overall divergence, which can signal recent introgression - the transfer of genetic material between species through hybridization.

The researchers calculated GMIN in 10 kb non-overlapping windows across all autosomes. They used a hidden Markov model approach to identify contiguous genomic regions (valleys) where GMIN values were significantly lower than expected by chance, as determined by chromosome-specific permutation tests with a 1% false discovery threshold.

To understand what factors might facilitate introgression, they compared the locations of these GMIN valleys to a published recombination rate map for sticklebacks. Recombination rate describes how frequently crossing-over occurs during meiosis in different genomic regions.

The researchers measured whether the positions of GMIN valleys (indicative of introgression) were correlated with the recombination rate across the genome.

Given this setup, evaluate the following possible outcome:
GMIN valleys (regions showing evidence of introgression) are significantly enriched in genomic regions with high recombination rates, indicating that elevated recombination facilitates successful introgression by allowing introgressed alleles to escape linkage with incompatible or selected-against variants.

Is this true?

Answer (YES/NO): YES